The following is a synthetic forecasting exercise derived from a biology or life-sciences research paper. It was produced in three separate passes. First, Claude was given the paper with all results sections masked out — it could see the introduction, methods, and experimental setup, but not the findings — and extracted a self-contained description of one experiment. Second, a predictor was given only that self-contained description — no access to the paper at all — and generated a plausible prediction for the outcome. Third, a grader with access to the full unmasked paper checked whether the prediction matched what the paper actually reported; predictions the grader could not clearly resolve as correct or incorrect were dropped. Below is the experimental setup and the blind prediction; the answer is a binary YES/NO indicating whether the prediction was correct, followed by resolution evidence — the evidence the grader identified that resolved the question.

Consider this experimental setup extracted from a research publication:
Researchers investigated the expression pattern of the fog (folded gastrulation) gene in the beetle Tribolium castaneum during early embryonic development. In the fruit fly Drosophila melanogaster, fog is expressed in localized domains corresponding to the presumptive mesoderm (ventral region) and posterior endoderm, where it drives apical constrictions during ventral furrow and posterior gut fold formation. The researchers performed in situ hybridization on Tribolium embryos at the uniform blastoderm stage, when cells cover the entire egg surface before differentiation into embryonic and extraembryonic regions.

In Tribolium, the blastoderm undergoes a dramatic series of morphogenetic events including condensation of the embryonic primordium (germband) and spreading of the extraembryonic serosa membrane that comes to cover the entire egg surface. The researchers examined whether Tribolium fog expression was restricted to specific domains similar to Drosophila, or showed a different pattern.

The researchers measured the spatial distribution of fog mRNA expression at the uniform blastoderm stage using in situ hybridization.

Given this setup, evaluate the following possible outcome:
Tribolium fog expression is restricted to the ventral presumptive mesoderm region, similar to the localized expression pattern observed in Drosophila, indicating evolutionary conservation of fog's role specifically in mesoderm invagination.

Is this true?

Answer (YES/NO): NO